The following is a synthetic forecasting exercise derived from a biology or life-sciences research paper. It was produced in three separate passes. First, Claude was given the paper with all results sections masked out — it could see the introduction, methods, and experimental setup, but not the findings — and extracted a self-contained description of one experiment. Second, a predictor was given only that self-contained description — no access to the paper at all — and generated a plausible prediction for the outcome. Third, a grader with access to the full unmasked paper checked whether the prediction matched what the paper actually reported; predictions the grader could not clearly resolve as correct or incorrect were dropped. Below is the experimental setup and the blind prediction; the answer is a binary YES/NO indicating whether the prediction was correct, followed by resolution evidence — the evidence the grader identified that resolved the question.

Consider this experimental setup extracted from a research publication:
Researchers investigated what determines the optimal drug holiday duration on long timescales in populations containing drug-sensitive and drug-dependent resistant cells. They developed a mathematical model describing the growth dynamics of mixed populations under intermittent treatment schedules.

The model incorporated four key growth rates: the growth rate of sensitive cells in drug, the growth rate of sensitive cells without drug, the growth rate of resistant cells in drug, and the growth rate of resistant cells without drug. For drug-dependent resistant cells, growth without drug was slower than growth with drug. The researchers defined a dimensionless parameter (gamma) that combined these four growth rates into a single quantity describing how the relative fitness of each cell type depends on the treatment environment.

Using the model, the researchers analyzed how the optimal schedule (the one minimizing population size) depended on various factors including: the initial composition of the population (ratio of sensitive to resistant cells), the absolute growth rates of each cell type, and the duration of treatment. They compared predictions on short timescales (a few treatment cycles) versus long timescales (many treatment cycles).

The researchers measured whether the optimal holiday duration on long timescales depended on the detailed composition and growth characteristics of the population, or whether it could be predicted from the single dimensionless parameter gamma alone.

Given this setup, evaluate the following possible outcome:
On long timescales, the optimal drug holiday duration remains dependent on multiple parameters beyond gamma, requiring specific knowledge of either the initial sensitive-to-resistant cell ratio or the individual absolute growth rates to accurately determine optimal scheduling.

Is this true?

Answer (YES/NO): NO